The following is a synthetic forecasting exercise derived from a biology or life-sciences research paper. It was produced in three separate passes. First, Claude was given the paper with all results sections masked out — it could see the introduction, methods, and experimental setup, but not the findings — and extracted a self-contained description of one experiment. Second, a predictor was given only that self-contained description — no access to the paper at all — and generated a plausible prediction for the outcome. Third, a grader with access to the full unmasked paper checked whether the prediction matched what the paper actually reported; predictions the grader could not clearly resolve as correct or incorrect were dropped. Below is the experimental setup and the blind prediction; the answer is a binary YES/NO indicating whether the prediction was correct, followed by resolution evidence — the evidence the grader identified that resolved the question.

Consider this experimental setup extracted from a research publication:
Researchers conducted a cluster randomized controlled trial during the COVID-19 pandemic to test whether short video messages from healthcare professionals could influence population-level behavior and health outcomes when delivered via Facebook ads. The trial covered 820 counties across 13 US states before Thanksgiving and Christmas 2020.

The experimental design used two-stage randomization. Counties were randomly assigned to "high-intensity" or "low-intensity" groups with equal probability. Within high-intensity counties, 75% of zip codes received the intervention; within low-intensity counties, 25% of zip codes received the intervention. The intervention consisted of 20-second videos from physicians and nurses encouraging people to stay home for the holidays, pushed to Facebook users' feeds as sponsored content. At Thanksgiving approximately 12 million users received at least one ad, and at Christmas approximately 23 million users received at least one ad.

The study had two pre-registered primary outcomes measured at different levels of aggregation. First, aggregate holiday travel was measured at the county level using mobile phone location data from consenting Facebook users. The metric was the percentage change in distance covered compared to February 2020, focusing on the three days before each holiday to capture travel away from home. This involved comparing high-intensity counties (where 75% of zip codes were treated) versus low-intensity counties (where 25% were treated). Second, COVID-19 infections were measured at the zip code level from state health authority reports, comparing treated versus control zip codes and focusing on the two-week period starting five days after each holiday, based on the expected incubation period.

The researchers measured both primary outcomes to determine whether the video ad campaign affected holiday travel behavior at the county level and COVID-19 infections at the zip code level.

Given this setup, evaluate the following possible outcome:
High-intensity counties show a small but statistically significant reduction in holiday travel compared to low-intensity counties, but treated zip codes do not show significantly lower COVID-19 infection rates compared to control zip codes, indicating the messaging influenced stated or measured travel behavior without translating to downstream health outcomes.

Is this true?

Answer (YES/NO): NO